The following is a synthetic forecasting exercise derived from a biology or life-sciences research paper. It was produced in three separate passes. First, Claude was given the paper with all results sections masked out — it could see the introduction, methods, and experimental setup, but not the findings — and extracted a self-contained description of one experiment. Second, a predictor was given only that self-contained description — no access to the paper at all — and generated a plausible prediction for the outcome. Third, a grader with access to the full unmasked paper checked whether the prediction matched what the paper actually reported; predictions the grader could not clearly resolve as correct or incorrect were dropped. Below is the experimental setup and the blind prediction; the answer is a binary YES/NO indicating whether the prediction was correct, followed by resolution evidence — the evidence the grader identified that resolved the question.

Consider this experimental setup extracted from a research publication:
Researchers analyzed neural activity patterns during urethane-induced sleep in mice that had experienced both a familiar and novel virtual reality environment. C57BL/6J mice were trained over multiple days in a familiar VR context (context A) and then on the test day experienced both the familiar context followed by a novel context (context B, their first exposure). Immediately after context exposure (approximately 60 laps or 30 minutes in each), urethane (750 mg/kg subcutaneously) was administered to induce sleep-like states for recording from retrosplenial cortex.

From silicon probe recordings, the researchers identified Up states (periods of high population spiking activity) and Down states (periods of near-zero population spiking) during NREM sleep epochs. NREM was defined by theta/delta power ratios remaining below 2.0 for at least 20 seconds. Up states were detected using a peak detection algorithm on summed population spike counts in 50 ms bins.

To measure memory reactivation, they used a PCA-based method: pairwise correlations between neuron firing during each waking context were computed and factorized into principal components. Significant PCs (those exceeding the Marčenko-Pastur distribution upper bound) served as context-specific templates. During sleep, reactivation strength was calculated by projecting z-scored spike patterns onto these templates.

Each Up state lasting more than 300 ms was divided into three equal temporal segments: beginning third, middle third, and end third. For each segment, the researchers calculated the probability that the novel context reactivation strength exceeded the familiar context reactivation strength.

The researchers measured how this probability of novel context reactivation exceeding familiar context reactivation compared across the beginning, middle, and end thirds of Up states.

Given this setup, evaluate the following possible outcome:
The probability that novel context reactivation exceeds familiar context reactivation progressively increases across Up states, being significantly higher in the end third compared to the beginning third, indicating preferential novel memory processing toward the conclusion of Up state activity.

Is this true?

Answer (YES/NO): NO